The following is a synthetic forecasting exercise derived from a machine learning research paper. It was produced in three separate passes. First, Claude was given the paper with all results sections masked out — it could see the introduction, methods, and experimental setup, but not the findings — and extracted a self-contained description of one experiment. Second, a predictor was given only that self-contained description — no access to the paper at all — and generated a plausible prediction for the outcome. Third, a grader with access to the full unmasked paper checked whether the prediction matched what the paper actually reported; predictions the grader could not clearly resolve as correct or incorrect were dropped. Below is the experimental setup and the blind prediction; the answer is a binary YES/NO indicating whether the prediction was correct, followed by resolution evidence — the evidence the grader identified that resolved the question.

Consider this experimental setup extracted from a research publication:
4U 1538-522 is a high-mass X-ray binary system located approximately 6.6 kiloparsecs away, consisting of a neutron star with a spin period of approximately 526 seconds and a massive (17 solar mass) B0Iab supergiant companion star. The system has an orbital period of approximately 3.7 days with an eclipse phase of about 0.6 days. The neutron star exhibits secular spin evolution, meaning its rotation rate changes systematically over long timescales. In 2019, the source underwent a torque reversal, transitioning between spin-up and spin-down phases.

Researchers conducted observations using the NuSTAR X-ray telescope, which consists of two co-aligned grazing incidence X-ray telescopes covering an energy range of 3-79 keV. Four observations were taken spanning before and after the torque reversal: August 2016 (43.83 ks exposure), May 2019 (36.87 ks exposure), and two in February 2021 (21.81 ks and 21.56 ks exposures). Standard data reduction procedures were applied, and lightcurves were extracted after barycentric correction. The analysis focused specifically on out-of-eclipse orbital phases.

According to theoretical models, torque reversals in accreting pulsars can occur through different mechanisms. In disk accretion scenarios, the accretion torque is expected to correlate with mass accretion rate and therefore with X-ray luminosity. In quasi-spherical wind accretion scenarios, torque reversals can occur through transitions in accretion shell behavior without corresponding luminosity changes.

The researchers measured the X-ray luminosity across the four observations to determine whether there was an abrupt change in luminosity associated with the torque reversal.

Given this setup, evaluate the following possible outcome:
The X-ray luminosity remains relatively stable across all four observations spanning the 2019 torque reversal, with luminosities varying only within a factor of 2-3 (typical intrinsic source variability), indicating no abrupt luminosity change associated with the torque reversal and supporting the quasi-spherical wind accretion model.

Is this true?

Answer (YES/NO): YES